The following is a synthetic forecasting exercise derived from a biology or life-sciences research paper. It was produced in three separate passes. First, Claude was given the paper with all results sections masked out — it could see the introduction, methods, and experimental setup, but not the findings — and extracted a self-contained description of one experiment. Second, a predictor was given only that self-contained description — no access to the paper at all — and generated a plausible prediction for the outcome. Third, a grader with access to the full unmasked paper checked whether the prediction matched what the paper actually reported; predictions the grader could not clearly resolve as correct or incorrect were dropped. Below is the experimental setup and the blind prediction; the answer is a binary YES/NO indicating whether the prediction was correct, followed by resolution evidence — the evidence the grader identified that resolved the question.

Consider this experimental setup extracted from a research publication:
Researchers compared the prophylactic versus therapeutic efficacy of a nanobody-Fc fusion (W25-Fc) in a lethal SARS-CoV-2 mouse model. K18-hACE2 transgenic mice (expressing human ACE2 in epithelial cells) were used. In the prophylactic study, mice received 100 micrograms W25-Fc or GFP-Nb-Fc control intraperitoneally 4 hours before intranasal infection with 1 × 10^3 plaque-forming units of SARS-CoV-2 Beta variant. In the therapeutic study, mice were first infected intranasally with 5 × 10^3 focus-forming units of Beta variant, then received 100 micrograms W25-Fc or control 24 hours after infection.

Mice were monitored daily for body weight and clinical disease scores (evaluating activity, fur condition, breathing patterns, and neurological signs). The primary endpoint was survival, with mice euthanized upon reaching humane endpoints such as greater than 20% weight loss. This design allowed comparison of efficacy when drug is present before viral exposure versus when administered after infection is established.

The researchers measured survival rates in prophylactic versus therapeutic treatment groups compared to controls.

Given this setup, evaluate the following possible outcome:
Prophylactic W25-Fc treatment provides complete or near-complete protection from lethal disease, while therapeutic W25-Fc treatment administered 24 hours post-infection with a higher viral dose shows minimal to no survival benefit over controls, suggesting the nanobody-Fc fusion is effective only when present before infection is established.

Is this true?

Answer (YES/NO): NO